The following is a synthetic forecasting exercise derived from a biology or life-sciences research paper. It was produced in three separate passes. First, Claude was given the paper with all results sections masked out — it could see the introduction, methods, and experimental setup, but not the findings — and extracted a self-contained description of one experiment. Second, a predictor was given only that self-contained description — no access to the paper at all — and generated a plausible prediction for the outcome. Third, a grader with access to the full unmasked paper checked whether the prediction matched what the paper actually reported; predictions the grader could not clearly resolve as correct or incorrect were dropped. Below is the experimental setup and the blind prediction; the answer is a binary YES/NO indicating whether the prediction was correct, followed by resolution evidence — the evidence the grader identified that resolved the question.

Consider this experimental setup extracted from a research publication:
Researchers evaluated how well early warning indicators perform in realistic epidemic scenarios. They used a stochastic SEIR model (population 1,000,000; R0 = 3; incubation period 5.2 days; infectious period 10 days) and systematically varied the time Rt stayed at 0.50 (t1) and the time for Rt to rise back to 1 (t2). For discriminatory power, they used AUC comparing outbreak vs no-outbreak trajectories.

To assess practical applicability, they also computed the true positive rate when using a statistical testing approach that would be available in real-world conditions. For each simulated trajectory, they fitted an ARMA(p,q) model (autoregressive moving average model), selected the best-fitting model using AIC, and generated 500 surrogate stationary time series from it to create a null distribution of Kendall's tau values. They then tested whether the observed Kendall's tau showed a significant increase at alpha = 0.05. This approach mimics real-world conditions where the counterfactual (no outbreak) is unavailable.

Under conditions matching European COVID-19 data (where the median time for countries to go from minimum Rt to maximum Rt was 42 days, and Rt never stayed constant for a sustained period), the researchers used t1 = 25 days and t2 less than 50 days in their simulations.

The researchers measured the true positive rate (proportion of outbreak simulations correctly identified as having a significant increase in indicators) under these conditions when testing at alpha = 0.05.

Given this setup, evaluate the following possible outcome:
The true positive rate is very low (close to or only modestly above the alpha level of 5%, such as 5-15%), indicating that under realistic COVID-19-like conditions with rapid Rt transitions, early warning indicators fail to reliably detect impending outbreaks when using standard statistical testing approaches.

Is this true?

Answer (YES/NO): NO